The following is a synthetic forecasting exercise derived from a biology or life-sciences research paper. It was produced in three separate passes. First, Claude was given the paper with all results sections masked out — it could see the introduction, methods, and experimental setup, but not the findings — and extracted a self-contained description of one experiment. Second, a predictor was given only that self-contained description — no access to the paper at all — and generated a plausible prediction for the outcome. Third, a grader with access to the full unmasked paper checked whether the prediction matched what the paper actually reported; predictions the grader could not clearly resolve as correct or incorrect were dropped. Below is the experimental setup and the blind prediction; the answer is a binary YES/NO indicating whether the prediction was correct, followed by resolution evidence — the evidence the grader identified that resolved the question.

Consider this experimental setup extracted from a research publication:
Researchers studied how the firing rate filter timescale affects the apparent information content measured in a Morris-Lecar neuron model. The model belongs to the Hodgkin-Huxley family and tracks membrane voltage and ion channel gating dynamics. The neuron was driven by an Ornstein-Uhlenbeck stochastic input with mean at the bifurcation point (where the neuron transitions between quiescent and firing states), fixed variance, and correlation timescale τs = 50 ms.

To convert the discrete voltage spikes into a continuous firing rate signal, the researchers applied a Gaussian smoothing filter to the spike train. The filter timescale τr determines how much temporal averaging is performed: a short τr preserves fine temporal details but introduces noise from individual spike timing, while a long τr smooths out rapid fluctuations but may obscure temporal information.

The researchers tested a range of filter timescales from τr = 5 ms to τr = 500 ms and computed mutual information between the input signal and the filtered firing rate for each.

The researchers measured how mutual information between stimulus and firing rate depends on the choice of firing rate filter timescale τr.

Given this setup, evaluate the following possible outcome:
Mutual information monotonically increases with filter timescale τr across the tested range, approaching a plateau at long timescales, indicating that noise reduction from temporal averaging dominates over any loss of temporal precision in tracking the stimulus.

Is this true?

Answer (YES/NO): NO